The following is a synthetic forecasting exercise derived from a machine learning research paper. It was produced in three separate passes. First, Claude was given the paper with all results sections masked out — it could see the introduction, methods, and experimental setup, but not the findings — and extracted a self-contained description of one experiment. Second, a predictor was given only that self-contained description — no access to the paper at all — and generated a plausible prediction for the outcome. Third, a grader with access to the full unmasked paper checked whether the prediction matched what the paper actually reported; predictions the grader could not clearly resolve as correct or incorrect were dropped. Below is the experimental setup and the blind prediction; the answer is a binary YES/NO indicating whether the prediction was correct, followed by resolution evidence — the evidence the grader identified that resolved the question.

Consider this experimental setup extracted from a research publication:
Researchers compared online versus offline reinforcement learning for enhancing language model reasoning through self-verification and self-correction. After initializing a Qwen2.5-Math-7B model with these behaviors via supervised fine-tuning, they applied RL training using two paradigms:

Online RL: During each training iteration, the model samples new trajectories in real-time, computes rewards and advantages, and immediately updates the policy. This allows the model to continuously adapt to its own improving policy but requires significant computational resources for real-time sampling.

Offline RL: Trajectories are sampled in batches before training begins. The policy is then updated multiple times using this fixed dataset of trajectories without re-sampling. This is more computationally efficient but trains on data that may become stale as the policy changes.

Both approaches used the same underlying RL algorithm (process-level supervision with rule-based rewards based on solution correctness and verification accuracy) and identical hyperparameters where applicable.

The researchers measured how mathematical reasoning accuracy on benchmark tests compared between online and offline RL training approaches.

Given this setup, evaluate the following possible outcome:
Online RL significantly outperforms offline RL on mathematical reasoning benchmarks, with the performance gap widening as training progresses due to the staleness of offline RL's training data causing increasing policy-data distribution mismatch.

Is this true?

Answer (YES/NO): NO